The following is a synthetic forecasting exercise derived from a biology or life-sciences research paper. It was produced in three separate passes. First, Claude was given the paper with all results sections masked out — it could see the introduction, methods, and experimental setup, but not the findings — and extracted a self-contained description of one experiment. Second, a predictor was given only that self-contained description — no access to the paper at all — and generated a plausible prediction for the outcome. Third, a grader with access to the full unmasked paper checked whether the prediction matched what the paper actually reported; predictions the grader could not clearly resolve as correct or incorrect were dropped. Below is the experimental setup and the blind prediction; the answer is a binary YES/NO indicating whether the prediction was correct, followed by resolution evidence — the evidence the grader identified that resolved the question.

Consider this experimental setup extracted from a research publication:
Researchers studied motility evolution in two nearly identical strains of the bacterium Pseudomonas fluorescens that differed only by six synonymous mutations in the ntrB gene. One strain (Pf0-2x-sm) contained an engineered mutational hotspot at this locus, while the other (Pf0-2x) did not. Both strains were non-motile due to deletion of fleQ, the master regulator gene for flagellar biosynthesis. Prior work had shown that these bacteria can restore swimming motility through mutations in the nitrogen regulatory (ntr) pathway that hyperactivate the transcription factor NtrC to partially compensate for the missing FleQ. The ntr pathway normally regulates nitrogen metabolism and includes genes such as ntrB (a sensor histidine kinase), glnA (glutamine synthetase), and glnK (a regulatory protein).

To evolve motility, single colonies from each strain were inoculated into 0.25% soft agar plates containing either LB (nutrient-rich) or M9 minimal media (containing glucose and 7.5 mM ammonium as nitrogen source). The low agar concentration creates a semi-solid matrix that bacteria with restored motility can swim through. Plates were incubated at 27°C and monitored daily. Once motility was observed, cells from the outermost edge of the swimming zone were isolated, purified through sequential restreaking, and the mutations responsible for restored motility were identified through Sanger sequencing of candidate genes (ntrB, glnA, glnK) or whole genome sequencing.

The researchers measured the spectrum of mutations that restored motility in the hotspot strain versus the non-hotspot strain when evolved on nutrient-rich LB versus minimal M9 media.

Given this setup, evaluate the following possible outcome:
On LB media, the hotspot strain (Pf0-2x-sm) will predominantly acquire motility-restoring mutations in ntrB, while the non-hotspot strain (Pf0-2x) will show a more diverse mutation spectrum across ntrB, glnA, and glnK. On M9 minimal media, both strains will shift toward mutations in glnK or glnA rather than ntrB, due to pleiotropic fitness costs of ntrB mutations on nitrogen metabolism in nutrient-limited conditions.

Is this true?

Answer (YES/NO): NO